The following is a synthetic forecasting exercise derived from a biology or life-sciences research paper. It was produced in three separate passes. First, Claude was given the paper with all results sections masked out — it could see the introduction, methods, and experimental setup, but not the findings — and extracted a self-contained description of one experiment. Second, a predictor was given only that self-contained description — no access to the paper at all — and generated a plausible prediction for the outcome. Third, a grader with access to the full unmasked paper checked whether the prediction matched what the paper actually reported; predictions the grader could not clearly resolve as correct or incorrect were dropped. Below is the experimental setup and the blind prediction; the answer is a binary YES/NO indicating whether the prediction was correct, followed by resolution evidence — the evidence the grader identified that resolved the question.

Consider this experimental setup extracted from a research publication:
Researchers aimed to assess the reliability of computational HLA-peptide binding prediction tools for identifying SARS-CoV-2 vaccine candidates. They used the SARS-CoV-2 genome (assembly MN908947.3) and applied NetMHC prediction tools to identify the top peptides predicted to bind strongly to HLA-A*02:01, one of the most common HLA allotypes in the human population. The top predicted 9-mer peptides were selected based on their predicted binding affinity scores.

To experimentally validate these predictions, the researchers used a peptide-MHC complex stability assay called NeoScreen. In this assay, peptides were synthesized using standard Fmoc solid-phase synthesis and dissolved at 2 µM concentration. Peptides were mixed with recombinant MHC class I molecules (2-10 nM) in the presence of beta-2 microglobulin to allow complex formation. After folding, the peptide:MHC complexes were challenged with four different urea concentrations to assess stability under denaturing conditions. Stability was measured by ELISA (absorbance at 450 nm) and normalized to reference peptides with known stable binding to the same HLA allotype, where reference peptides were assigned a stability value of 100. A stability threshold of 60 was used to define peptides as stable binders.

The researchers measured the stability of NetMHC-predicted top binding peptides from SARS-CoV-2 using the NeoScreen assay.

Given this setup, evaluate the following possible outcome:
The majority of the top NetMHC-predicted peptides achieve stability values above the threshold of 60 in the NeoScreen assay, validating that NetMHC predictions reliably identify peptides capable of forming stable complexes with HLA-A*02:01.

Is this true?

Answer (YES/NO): NO